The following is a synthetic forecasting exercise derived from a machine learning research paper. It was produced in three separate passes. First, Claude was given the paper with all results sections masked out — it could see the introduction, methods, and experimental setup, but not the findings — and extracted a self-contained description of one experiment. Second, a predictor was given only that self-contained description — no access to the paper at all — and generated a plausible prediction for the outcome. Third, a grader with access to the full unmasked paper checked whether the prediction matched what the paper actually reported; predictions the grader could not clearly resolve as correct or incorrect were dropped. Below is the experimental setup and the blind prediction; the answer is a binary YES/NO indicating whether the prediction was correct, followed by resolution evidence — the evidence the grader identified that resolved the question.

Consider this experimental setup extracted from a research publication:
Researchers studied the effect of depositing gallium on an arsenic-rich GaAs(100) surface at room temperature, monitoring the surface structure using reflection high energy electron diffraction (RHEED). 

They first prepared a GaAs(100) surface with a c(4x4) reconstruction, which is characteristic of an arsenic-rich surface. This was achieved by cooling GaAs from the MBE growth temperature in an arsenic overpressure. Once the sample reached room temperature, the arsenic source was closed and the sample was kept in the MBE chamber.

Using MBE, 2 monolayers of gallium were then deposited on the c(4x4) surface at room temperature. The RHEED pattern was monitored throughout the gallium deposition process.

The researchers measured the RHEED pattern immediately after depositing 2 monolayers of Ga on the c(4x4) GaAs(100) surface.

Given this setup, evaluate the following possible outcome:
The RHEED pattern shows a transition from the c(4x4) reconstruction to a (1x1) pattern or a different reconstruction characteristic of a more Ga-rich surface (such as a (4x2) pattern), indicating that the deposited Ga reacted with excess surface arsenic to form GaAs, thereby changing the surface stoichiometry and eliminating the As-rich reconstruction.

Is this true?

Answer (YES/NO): YES